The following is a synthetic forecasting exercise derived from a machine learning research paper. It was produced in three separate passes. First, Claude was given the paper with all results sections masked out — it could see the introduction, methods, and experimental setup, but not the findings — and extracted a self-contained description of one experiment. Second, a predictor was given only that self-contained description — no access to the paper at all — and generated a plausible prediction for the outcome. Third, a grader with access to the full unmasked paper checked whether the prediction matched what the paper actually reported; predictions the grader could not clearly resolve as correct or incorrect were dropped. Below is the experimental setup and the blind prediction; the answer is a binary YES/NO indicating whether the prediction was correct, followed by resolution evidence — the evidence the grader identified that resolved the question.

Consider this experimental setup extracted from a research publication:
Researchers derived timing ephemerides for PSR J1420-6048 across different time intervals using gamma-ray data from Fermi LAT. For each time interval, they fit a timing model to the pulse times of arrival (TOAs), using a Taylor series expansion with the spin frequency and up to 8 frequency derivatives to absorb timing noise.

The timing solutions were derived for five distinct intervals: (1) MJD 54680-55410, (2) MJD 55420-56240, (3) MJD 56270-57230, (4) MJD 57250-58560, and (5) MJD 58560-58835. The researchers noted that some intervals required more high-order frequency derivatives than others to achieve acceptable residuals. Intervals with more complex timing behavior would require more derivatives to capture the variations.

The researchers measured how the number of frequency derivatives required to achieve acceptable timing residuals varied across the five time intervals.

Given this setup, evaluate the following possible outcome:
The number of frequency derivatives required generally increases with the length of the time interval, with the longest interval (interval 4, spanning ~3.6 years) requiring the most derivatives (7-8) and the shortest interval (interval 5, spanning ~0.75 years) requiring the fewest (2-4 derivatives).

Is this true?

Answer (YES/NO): NO